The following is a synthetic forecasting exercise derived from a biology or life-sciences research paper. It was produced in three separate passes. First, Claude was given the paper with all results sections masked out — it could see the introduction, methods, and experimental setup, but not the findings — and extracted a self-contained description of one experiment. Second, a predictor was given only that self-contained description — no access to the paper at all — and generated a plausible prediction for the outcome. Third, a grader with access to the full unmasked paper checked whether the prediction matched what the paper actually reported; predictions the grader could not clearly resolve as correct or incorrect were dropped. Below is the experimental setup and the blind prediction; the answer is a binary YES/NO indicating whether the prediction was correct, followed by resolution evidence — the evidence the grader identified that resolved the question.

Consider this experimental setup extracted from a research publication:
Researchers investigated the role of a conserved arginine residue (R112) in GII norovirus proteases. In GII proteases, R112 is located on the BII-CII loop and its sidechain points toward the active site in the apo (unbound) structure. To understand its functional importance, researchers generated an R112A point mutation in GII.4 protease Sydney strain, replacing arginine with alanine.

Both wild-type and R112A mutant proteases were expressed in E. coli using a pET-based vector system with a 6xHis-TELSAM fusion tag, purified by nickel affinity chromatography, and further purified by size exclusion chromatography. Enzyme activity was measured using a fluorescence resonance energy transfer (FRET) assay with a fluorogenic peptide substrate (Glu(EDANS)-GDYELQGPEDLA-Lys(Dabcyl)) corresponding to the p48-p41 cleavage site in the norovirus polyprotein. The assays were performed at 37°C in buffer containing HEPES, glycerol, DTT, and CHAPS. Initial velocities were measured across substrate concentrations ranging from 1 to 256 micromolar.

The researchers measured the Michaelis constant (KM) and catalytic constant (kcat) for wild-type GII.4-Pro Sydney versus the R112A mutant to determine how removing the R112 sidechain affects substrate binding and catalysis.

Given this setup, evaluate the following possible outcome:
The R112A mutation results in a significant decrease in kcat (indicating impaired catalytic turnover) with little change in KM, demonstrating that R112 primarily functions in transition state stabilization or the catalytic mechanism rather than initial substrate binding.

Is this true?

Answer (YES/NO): NO